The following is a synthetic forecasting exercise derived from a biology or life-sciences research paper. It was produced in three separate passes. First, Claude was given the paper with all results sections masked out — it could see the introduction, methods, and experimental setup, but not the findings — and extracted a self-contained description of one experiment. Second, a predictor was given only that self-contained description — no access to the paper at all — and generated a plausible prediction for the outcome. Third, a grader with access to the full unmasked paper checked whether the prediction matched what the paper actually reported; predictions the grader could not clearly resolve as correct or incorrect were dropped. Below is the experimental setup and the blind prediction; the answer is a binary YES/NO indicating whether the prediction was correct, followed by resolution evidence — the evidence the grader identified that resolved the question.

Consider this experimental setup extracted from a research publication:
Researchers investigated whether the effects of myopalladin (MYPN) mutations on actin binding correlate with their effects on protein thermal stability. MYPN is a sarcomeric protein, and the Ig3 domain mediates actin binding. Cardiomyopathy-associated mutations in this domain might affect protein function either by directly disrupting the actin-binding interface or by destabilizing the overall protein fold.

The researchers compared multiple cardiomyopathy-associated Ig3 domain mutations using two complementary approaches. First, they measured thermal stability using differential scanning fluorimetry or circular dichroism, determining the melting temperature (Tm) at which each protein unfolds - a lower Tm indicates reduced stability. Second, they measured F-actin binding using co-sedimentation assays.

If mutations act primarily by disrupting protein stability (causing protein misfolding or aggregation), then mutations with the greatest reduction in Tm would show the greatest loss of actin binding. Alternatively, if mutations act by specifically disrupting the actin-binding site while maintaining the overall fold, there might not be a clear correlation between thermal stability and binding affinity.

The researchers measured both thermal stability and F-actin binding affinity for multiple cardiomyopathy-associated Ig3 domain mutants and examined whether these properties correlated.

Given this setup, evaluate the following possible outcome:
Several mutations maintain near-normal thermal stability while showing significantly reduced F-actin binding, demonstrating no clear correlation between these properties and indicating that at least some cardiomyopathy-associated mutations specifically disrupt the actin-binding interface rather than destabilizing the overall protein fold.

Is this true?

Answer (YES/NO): YES